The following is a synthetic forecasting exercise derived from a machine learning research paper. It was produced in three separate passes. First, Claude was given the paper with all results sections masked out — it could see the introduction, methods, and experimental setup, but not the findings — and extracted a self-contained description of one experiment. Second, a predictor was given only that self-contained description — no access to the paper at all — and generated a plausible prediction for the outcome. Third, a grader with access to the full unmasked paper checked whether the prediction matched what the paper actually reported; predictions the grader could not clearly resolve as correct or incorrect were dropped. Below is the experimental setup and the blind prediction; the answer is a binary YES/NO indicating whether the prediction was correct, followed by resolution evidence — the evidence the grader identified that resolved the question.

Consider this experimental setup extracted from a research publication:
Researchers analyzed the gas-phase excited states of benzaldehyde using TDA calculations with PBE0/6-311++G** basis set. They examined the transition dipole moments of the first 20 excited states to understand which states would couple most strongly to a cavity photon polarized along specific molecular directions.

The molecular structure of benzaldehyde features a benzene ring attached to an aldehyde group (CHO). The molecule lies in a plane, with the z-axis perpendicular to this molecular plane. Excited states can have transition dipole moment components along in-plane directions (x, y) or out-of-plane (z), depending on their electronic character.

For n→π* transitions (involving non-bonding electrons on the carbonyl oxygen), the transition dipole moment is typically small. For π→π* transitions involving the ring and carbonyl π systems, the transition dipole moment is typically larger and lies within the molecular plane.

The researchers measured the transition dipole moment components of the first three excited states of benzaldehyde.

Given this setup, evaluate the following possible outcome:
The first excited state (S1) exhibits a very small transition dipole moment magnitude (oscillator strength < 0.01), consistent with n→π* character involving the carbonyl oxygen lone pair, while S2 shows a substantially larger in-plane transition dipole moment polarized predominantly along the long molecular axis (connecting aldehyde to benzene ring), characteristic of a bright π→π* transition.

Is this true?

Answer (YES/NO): NO